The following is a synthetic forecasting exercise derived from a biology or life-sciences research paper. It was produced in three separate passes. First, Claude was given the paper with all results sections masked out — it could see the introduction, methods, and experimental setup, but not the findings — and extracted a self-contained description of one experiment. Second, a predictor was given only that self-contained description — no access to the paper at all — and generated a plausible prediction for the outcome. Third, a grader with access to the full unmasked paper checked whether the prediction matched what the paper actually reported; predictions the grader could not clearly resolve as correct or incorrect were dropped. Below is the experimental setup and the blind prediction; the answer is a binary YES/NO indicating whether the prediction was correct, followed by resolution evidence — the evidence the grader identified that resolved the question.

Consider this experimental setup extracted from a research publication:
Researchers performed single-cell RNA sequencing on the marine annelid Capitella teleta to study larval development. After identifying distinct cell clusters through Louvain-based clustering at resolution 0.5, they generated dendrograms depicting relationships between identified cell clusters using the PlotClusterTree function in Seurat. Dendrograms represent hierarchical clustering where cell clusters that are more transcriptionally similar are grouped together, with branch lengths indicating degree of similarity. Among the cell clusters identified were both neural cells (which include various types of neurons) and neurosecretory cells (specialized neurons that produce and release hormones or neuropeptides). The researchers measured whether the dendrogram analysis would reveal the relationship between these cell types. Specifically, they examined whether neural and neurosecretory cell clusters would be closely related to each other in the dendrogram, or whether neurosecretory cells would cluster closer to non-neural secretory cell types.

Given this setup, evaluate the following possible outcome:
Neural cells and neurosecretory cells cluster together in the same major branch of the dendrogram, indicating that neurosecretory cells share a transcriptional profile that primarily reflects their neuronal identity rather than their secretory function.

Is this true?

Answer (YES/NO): YES